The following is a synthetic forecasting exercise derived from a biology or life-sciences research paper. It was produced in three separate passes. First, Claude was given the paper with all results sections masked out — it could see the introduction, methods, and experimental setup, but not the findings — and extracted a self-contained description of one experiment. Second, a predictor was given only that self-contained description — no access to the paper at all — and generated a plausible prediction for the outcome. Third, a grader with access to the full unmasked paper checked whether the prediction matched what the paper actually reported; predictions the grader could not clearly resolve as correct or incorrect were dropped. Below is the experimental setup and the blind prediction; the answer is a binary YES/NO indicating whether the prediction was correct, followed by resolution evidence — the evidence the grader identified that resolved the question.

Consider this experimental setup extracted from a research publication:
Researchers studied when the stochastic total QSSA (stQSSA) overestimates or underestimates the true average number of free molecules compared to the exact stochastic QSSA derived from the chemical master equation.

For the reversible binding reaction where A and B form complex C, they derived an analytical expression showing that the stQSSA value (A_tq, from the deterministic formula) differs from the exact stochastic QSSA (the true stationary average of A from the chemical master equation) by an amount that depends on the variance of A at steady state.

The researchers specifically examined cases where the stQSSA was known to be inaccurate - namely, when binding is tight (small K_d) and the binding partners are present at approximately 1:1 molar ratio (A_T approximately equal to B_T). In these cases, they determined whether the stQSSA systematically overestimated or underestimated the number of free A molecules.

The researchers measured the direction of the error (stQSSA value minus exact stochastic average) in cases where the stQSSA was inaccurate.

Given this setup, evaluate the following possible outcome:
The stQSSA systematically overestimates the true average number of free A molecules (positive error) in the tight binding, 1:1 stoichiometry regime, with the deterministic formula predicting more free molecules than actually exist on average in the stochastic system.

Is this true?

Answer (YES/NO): YES